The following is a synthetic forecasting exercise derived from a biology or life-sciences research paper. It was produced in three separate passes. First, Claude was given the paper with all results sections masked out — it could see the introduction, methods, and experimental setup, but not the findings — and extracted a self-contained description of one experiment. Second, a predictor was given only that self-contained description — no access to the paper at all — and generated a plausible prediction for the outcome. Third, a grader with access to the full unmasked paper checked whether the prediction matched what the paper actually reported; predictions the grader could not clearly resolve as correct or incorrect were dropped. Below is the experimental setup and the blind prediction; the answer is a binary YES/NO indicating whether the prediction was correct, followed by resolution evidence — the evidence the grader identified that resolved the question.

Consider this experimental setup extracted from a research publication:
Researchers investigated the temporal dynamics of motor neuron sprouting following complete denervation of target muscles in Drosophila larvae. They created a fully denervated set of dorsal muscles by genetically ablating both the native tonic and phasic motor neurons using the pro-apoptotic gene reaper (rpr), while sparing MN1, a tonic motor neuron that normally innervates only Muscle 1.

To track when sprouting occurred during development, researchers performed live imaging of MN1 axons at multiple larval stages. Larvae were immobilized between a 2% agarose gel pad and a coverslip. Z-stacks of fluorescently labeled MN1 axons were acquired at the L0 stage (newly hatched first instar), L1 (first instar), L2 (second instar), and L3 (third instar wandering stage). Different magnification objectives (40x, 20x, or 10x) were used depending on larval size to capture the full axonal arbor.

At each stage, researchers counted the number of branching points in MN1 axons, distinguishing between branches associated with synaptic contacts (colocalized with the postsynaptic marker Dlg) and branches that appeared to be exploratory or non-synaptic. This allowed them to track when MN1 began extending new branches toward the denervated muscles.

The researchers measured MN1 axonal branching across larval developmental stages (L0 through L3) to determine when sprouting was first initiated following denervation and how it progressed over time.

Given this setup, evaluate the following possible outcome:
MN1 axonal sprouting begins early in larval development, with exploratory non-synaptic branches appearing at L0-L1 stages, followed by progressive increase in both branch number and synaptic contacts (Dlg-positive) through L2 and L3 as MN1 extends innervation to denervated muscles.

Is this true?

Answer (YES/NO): NO